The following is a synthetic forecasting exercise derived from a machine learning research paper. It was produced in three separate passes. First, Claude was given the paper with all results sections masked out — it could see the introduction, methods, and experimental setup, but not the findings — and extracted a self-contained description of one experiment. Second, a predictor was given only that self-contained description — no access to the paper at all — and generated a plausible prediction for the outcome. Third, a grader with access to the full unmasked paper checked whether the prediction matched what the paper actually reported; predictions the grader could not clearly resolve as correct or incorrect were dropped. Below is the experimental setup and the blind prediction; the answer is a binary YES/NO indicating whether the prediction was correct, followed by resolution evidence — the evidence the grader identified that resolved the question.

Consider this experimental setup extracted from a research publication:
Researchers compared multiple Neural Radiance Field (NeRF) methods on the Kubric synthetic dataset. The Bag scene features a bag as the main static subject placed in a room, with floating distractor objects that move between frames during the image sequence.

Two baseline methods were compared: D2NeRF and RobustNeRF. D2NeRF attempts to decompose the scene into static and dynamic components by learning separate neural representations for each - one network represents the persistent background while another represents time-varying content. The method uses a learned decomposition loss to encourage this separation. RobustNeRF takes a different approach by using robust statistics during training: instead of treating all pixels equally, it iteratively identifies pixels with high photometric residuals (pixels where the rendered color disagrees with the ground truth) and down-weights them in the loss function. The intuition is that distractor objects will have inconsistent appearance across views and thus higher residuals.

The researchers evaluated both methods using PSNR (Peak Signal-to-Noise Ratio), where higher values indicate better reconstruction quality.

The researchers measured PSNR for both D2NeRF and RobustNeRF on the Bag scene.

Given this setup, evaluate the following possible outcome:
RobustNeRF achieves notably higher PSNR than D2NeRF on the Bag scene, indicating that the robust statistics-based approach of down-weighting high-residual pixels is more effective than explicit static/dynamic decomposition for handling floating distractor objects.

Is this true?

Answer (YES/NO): YES